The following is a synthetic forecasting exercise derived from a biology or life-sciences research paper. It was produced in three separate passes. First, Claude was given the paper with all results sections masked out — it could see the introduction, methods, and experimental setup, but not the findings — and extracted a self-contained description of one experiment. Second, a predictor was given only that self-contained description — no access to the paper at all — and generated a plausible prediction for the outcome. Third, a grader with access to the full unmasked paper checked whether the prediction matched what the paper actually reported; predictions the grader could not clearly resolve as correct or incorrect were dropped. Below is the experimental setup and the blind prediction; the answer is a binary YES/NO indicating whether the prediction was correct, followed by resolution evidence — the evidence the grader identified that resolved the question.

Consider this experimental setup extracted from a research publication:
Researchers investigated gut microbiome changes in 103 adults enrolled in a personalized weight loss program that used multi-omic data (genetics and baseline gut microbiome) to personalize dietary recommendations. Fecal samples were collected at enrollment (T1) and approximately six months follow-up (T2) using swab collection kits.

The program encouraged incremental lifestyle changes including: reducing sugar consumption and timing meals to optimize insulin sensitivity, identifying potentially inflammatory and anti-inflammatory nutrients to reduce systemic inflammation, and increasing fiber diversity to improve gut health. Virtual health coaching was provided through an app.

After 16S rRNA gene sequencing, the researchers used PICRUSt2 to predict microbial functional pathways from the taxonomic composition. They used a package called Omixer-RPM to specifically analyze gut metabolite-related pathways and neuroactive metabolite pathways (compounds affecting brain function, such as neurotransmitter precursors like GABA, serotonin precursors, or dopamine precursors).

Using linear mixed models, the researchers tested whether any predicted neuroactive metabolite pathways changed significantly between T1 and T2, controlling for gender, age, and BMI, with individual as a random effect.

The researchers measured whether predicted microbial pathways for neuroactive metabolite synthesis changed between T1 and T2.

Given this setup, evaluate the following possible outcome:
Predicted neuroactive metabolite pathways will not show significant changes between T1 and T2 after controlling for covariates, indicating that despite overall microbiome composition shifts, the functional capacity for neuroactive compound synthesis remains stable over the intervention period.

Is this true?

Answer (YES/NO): NO